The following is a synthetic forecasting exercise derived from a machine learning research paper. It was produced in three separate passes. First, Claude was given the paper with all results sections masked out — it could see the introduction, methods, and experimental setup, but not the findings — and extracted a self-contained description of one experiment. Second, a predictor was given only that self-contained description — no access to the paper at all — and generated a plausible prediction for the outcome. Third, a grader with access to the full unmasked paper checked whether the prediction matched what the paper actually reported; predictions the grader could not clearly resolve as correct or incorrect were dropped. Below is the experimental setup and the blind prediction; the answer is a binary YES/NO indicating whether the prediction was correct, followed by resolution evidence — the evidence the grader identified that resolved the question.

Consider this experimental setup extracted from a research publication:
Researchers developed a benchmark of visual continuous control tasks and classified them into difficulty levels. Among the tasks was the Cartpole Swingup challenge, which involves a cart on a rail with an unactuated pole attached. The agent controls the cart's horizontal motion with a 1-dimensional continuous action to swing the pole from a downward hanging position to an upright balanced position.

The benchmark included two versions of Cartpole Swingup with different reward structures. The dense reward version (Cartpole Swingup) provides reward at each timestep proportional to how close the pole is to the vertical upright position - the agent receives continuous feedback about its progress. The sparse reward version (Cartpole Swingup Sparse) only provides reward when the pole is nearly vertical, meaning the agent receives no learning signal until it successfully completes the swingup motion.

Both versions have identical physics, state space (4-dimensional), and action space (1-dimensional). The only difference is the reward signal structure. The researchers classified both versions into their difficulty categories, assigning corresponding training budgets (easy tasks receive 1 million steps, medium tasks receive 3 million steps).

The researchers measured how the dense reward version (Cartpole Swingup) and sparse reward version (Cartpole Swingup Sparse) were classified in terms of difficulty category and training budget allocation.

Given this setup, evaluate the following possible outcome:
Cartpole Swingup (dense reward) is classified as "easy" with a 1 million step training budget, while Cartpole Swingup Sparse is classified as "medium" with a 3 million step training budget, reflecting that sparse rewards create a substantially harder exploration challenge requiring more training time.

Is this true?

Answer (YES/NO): YES